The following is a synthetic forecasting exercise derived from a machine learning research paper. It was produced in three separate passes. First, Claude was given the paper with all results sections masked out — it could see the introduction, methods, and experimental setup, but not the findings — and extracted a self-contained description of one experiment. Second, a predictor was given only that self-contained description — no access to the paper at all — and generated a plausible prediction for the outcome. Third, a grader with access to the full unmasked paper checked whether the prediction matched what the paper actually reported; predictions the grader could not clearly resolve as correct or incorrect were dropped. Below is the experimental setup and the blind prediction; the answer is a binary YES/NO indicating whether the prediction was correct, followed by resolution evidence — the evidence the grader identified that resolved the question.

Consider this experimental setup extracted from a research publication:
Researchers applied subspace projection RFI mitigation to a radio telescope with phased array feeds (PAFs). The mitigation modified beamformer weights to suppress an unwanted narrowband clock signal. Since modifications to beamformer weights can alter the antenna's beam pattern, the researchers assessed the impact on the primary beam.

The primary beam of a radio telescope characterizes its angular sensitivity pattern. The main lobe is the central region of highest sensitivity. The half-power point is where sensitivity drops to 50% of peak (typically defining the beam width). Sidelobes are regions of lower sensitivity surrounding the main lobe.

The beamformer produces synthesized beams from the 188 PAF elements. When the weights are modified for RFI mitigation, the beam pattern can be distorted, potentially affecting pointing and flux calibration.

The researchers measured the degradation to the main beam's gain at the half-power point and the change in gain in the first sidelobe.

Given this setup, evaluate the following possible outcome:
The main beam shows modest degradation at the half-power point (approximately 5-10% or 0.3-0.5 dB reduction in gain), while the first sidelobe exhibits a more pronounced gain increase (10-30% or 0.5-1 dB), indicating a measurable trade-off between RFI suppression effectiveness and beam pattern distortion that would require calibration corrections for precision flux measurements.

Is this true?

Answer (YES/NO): NO